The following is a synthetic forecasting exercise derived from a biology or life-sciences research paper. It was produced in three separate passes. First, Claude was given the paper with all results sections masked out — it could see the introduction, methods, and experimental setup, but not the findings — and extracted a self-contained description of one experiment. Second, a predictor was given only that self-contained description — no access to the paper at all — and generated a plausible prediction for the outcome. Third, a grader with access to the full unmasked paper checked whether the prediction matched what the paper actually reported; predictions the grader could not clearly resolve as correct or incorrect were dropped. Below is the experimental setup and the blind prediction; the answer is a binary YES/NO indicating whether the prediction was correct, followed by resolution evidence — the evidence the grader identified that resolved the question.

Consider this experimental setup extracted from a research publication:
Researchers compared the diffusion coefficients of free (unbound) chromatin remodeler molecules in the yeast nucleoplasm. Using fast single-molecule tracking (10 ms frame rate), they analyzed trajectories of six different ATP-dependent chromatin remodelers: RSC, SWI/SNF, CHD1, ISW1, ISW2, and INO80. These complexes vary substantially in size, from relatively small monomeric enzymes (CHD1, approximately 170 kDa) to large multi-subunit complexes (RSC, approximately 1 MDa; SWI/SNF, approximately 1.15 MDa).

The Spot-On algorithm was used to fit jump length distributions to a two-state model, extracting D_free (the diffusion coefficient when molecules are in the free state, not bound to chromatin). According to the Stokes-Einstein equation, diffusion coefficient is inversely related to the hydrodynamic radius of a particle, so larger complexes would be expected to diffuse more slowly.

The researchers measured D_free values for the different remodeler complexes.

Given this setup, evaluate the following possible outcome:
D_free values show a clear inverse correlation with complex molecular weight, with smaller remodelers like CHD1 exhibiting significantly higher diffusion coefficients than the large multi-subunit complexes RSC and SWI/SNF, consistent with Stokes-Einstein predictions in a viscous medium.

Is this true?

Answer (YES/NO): YES